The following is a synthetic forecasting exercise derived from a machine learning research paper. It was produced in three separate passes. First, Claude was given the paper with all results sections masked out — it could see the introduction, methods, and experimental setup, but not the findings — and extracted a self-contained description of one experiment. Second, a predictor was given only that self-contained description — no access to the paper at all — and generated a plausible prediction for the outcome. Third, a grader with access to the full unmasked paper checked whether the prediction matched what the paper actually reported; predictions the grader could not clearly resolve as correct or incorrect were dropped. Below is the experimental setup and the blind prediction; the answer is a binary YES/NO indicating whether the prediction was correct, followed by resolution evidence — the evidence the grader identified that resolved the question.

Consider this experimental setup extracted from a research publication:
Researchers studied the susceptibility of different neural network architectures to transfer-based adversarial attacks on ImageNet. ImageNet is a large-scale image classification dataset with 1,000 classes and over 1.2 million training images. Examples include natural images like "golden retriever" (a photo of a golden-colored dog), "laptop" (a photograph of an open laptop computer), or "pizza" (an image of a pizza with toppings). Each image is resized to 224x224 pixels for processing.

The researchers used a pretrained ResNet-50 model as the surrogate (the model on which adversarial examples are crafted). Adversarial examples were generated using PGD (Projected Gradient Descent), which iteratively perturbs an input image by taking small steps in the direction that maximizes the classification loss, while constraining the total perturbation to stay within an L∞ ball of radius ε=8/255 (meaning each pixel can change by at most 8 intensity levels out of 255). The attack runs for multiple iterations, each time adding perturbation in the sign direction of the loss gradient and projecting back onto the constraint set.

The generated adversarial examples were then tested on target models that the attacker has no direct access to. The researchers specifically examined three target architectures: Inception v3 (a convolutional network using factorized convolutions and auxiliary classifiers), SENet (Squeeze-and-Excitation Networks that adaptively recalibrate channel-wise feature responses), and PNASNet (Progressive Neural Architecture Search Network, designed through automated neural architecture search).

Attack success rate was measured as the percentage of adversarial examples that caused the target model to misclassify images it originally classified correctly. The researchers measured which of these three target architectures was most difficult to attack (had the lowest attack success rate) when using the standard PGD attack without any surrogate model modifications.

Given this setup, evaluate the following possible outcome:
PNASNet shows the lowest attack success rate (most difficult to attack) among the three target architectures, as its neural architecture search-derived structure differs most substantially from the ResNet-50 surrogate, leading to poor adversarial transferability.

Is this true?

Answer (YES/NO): YES